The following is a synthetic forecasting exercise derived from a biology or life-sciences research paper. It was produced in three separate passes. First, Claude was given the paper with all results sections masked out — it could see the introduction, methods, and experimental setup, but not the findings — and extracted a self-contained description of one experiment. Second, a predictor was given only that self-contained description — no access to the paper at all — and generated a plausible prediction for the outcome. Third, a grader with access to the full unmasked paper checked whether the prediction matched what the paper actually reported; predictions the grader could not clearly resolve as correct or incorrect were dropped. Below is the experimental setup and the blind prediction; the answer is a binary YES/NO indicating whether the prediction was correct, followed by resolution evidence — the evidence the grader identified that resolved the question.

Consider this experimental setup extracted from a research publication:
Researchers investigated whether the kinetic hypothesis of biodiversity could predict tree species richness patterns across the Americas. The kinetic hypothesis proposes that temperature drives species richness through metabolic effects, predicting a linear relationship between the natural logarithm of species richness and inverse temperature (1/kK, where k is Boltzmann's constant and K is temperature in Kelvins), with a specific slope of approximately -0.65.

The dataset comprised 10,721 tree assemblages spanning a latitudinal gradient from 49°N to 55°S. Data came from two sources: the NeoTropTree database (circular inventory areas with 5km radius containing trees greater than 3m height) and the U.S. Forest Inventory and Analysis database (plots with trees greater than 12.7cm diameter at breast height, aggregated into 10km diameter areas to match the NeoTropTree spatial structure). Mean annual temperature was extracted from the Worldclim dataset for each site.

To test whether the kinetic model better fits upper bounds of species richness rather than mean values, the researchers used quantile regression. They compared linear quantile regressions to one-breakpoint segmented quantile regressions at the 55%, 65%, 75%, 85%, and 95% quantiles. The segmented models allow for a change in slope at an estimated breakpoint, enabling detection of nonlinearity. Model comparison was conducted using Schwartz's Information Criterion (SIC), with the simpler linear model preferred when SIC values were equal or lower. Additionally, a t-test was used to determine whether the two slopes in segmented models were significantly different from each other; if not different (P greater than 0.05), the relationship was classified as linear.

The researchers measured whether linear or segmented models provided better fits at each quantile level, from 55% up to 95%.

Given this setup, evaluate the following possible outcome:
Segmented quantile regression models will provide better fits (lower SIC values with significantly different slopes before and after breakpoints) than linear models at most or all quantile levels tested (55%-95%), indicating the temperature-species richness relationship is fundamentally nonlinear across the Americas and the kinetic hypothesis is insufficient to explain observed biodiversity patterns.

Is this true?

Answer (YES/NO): NO